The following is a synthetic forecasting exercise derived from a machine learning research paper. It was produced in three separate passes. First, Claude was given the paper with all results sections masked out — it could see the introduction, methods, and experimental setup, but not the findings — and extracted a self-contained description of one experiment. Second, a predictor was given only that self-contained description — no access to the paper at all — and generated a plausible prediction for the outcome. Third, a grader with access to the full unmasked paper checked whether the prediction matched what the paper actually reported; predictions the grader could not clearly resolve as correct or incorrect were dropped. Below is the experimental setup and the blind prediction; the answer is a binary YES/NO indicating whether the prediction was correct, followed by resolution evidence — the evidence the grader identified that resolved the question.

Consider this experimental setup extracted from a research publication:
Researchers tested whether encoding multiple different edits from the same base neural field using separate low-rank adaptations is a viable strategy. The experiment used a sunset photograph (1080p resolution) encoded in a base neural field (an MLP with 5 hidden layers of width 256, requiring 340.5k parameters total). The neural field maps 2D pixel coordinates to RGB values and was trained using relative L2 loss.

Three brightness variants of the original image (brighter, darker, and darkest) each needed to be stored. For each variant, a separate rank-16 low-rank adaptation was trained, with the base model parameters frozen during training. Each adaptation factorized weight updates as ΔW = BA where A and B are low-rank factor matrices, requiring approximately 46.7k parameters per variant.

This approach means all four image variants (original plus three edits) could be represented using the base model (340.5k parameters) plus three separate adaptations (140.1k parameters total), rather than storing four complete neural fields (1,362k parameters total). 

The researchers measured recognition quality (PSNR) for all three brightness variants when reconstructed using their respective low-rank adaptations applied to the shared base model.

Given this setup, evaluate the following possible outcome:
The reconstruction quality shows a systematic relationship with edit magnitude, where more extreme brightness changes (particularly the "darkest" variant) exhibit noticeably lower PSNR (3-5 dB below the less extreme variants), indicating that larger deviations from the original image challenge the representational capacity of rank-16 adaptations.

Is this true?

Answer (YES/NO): NO